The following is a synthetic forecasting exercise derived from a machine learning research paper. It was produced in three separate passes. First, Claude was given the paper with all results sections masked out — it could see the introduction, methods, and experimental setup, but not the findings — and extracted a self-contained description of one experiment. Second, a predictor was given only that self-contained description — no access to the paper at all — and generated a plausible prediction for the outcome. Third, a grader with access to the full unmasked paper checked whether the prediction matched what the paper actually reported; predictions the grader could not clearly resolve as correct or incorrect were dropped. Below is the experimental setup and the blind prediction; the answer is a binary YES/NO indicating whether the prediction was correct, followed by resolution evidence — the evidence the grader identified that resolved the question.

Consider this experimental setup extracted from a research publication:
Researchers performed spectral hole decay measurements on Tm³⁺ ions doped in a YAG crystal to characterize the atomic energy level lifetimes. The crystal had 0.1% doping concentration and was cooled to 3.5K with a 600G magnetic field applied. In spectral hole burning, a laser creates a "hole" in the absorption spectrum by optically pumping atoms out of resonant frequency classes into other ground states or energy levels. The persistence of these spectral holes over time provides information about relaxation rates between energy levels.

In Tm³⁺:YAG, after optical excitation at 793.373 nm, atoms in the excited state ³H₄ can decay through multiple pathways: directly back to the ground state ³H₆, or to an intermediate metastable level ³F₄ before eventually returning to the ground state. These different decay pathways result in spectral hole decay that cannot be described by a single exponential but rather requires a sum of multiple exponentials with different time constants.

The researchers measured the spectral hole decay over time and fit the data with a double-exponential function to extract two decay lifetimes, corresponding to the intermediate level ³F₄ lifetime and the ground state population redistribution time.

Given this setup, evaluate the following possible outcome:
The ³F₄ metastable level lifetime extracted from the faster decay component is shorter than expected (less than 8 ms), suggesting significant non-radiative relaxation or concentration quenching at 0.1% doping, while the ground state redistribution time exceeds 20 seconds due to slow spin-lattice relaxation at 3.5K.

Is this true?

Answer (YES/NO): NO